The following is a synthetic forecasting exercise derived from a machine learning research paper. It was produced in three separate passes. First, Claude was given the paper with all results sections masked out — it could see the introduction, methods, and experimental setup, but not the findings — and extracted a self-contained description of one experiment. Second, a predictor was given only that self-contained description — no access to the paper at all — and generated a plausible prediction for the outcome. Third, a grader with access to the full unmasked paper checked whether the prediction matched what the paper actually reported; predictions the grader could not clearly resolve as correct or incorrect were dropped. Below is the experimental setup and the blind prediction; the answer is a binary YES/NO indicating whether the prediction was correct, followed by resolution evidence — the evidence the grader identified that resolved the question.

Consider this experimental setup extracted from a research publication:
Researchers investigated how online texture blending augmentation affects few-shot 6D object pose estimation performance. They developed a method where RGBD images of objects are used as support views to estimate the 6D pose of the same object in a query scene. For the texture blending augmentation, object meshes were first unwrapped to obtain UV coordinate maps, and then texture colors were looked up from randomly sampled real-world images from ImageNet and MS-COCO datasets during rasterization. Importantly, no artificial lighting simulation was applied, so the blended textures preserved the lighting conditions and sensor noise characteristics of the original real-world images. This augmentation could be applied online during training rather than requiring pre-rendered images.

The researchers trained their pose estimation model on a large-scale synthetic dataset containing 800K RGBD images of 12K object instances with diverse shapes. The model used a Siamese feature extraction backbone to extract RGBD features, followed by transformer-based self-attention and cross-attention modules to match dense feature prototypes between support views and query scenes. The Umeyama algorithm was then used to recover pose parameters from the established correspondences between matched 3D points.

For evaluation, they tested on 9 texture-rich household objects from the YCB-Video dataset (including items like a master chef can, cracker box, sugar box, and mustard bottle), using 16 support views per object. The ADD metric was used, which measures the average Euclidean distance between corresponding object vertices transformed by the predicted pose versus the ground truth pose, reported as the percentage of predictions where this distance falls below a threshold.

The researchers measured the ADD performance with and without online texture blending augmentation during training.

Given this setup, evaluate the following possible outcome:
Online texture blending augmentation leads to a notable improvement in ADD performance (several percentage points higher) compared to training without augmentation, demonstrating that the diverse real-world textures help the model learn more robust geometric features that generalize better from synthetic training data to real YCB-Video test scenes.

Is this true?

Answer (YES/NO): YES